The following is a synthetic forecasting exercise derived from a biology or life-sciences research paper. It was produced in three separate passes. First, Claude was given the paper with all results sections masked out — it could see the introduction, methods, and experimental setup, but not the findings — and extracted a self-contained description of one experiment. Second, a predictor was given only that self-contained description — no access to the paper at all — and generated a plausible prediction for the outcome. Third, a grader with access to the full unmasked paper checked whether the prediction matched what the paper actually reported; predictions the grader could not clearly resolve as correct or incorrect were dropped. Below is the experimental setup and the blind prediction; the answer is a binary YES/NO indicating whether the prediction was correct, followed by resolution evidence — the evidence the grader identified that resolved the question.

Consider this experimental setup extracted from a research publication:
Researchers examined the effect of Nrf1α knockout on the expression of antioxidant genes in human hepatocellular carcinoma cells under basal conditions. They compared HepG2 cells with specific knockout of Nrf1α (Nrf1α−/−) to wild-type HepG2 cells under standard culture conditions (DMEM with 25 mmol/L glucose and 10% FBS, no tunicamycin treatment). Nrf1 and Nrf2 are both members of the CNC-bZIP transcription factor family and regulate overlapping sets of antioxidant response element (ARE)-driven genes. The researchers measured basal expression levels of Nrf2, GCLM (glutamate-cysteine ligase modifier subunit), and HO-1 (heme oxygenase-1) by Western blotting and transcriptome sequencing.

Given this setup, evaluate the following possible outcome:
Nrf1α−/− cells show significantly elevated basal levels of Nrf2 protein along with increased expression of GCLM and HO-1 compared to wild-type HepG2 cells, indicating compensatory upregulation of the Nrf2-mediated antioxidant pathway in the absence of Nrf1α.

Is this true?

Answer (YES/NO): YES